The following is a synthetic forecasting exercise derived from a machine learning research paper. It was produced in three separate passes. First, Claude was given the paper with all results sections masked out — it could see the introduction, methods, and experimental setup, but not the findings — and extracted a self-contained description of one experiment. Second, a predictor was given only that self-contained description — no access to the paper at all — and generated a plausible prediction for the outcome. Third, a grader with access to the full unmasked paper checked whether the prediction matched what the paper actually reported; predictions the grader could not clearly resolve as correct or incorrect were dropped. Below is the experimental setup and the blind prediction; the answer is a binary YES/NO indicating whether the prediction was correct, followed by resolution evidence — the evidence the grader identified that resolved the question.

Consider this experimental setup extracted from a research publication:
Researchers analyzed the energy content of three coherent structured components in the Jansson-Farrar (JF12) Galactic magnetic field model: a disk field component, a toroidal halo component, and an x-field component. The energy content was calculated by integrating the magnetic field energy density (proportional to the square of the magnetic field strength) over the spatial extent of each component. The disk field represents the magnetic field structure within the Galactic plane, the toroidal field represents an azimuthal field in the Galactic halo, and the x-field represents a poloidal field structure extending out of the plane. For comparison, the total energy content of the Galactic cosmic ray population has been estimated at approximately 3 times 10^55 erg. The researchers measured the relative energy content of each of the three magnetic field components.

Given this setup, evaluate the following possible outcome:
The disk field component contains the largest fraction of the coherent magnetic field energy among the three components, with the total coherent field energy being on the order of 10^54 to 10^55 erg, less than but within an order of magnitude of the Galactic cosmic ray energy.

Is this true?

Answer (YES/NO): NO